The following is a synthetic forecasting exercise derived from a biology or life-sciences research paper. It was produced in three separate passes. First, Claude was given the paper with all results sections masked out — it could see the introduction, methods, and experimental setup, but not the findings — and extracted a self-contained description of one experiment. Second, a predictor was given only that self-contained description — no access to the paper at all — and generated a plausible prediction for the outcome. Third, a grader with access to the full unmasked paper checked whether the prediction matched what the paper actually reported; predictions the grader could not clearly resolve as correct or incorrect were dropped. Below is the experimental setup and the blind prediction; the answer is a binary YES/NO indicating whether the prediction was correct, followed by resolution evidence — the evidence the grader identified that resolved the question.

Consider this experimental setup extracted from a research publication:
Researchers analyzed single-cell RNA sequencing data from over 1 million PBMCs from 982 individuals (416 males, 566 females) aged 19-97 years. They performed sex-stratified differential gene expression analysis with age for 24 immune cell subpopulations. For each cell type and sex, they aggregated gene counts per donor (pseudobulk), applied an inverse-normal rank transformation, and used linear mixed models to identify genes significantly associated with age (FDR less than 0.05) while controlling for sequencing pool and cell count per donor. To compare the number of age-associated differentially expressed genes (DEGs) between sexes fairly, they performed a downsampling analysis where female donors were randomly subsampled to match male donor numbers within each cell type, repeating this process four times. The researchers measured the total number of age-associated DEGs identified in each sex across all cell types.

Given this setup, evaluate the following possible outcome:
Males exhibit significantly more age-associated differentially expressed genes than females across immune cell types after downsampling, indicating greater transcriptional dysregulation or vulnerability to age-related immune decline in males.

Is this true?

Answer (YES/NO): NO